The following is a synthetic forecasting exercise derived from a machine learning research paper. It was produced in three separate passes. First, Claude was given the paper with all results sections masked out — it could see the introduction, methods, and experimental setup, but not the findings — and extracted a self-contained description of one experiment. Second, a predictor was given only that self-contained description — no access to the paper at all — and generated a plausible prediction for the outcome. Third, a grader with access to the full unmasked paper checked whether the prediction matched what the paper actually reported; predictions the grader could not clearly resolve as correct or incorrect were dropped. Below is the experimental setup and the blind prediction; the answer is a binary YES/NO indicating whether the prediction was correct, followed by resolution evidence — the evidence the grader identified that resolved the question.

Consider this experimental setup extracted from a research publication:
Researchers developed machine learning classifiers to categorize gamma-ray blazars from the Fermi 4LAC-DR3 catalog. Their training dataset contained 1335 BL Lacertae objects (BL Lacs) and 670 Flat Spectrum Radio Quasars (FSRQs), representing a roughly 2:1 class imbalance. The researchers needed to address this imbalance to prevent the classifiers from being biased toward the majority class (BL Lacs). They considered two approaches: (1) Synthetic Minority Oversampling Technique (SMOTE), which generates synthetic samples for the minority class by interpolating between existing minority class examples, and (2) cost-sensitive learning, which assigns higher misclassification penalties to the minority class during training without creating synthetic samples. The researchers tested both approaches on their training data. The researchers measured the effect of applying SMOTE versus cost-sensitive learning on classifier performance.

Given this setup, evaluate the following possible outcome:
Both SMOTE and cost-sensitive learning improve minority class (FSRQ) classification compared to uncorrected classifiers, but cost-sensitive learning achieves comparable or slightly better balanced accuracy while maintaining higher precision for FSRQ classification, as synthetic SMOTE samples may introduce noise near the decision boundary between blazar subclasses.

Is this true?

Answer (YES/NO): NO